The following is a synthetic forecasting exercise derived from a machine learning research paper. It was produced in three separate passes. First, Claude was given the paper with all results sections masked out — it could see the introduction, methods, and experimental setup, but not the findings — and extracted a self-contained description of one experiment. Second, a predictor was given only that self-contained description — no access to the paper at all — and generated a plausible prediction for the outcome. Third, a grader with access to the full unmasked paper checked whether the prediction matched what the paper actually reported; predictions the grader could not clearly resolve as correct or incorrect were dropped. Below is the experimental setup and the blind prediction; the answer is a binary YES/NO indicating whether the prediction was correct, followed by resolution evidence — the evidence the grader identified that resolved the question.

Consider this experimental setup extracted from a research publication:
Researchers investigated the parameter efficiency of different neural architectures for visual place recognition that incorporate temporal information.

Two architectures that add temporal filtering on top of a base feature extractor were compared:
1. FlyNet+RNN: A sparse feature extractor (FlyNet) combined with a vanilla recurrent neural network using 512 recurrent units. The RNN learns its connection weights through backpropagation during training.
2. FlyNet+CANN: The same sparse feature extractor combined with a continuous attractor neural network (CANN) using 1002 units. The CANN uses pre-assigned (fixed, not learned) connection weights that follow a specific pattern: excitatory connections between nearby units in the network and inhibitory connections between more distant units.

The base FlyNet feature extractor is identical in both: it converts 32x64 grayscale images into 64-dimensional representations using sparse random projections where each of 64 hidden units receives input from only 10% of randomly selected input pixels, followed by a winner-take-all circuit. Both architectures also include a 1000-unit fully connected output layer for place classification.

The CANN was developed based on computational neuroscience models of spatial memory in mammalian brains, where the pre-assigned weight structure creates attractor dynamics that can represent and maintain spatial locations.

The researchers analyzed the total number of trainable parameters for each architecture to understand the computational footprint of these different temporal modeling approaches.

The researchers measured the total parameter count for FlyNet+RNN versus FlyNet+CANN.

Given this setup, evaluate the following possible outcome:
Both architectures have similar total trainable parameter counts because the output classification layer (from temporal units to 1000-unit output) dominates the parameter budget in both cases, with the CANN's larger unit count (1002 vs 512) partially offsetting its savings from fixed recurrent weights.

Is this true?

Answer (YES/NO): NO